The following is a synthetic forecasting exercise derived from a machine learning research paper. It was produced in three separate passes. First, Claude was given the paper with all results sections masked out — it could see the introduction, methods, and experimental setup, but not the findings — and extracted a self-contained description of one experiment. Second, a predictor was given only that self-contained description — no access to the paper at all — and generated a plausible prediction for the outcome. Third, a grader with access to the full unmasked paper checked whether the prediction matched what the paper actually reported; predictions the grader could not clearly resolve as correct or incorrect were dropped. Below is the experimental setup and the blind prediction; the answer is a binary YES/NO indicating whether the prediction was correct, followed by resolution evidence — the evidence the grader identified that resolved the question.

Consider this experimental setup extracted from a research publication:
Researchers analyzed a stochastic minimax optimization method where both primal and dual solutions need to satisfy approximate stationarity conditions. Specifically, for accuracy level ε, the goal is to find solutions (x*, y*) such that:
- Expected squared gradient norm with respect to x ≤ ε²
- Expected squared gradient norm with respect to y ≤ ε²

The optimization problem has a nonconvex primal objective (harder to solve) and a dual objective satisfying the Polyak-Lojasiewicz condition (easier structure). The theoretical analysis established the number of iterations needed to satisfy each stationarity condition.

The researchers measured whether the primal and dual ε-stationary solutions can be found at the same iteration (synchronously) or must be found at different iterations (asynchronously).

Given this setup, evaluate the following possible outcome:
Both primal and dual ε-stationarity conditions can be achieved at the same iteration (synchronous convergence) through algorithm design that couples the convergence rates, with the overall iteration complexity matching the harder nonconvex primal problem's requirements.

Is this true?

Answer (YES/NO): NO